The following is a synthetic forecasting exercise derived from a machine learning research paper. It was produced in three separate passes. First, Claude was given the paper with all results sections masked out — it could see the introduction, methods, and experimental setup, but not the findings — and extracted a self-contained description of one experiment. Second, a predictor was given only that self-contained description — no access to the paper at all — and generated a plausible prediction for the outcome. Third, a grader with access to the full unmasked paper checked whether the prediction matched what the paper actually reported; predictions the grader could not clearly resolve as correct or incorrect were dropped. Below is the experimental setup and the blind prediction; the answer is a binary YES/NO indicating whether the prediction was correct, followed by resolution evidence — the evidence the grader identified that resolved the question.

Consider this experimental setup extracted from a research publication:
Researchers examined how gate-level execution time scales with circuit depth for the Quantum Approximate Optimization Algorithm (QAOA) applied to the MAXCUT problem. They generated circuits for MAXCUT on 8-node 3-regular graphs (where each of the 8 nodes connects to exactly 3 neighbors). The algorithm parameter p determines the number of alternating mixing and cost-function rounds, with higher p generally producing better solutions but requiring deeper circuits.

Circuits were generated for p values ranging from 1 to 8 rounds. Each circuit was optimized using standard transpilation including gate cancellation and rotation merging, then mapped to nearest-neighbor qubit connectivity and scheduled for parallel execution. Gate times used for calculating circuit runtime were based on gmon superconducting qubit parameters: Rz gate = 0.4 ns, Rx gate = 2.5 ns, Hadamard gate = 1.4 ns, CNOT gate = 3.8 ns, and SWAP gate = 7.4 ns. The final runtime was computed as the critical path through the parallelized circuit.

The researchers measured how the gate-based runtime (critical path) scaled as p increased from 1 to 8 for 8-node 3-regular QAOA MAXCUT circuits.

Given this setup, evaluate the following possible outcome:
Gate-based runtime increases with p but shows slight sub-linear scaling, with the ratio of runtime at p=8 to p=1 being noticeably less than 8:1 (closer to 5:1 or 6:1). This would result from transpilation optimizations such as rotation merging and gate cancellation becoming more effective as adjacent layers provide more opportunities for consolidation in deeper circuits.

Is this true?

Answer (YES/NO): NO